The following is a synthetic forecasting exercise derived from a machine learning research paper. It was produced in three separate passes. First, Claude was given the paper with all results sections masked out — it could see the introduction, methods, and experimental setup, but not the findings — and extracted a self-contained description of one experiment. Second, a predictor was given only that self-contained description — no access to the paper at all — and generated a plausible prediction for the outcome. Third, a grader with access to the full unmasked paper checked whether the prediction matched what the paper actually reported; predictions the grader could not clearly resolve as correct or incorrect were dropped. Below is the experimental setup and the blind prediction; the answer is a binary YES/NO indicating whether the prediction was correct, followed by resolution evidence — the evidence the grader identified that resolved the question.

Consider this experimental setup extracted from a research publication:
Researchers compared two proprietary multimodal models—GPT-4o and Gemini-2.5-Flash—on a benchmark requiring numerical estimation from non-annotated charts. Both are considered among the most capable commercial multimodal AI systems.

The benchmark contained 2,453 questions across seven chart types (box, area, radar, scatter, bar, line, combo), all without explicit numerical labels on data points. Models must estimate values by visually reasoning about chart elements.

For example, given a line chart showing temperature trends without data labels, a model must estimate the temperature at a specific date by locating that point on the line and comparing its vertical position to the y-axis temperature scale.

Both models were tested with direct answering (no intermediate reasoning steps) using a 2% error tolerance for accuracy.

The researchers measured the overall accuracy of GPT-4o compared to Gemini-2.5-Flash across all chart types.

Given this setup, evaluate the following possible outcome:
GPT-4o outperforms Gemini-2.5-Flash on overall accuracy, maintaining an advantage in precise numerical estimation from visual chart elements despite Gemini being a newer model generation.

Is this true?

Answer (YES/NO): NO